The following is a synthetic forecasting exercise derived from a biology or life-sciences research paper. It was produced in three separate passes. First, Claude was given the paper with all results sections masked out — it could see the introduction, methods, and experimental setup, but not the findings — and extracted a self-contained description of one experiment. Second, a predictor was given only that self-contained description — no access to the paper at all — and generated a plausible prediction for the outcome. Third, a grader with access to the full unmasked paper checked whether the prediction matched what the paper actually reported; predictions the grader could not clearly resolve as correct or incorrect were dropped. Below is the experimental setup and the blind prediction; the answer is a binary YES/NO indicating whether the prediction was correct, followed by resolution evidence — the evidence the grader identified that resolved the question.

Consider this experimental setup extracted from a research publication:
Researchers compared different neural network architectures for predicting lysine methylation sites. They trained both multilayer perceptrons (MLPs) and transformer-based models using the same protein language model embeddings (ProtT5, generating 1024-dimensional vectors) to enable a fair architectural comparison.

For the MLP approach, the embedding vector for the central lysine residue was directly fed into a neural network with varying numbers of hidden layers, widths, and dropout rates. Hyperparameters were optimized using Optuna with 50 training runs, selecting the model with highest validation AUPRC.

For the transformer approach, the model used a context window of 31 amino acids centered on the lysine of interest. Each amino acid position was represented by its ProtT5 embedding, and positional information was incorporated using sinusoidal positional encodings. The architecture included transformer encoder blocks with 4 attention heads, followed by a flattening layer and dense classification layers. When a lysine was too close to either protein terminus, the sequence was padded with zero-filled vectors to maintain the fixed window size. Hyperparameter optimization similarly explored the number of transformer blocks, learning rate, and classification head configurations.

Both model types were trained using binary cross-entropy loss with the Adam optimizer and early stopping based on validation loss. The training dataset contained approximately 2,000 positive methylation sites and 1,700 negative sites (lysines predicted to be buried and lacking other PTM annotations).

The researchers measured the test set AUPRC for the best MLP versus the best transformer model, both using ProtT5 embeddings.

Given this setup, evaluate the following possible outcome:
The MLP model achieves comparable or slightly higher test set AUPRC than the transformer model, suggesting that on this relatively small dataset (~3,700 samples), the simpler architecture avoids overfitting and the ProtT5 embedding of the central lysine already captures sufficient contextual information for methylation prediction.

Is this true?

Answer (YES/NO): NO